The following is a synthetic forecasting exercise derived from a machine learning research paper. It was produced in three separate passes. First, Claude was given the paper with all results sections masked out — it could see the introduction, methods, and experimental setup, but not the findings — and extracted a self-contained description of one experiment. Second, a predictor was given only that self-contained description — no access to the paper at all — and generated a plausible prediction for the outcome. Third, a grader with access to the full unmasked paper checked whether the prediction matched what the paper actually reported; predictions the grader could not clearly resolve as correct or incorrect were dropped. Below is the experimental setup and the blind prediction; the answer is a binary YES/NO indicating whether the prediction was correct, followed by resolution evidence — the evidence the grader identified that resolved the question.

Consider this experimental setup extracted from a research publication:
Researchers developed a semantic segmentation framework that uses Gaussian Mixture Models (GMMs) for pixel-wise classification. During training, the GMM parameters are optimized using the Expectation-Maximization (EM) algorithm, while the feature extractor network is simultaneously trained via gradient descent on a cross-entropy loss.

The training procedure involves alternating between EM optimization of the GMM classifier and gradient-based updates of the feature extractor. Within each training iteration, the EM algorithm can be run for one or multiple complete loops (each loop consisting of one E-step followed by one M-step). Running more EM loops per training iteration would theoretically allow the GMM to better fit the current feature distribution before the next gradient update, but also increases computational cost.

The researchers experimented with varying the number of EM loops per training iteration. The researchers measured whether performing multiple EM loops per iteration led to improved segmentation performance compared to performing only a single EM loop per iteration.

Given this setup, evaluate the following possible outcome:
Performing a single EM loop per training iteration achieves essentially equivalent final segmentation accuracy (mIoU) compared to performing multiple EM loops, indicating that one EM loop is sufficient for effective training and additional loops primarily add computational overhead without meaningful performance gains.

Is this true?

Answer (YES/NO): YES